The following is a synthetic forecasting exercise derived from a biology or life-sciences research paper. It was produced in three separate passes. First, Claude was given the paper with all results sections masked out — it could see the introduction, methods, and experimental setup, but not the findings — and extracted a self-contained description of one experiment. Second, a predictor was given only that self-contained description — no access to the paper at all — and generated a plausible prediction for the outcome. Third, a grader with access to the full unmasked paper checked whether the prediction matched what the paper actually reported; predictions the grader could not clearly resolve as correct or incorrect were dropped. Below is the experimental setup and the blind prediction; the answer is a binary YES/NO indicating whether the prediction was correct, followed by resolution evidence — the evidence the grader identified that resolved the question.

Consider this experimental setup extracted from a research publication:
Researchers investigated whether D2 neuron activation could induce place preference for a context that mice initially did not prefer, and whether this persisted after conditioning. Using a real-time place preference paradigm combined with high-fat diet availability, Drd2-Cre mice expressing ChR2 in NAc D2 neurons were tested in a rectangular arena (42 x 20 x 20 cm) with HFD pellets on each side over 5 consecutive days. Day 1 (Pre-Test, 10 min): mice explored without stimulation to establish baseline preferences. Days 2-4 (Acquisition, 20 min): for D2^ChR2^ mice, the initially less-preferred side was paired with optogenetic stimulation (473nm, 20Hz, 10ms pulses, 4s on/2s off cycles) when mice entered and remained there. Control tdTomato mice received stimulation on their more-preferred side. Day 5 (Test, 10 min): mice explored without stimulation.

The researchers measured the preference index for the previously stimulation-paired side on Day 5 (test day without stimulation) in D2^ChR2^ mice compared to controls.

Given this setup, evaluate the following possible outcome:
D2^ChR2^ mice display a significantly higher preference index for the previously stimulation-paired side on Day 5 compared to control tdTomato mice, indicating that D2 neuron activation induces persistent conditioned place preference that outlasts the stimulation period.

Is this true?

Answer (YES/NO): YES